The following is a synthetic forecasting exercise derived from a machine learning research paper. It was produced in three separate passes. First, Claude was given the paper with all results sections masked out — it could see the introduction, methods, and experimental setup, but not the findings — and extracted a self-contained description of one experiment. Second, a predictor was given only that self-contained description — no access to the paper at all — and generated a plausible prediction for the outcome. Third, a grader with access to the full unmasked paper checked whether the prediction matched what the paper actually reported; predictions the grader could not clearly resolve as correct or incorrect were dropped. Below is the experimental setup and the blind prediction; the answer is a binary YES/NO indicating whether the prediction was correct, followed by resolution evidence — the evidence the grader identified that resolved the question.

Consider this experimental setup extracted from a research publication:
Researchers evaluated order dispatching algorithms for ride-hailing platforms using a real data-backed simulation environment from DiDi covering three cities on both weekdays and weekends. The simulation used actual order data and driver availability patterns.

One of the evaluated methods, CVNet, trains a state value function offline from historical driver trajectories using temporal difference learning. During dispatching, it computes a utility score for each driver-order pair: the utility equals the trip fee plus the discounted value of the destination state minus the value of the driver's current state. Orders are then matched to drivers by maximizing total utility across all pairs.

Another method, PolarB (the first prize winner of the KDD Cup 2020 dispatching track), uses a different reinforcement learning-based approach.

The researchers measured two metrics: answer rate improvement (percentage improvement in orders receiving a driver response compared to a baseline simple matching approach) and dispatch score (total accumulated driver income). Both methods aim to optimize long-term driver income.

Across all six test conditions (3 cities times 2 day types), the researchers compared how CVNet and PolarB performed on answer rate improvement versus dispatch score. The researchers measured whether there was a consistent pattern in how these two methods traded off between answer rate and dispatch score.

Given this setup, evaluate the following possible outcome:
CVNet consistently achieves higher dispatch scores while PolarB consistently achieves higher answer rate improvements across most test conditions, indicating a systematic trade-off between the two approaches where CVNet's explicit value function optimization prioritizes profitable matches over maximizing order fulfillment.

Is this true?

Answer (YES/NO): NO